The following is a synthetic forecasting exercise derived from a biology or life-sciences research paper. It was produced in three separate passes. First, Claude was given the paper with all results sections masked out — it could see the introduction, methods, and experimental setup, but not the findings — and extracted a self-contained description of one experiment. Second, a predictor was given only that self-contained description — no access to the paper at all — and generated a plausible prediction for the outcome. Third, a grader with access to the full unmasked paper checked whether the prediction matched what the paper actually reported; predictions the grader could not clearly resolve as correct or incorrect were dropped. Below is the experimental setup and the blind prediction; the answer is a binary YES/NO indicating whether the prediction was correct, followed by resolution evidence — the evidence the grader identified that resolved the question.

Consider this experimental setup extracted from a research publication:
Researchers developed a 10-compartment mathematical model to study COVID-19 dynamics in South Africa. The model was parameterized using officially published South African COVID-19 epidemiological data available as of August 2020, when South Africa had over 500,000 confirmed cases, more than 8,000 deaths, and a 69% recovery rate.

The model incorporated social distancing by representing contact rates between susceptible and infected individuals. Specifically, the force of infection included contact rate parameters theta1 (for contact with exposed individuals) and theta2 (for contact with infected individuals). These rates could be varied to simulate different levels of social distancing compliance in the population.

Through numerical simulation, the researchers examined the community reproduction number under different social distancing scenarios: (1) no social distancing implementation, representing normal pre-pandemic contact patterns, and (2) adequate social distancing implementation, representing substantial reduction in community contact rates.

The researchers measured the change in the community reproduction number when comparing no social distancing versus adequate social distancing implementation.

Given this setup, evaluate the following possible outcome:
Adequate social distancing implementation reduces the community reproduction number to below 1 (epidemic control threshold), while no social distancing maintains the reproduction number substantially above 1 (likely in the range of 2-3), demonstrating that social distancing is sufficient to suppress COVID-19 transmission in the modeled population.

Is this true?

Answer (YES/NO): NO